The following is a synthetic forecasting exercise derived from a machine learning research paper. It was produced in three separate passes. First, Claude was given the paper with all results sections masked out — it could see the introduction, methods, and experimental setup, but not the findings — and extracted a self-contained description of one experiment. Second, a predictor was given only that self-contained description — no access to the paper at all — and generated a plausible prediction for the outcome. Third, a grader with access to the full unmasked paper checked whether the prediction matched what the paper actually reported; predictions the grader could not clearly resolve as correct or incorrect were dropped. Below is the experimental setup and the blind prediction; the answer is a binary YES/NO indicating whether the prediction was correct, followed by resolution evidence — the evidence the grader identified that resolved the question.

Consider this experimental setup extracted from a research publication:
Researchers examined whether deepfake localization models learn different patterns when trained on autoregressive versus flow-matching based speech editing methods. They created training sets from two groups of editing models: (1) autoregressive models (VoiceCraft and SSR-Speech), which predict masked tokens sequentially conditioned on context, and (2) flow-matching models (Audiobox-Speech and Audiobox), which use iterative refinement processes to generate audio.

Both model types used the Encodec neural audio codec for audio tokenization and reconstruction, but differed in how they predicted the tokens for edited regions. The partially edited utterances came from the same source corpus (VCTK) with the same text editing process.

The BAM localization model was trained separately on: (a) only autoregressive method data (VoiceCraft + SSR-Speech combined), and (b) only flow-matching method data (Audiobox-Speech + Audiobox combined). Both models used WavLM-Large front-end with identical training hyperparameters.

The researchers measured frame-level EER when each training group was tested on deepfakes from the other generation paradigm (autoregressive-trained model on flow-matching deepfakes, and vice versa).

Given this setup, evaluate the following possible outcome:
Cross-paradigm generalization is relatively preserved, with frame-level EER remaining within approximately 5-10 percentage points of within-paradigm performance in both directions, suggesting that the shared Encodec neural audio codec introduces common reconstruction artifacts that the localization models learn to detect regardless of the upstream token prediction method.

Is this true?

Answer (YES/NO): NO